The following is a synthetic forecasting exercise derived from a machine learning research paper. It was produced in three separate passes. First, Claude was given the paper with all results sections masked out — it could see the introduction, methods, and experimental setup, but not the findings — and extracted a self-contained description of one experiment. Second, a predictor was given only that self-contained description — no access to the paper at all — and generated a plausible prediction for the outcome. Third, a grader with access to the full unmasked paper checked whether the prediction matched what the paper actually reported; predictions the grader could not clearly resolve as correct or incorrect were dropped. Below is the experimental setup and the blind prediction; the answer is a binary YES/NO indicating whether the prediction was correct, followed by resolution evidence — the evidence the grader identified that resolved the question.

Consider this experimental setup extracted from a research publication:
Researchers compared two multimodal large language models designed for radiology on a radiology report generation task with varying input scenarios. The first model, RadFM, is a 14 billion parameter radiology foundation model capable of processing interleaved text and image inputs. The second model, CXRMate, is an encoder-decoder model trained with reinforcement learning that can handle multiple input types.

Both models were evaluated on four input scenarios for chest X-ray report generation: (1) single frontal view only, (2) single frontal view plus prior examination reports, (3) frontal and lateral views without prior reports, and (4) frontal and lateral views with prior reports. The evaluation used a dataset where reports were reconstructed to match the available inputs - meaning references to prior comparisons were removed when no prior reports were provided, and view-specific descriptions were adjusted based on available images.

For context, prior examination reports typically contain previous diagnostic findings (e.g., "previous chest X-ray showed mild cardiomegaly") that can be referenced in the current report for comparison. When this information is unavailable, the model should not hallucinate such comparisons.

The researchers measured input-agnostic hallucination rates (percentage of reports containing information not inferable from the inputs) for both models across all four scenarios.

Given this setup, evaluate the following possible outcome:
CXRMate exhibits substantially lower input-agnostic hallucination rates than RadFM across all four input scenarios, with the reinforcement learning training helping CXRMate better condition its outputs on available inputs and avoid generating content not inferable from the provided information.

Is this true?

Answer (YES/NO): YES